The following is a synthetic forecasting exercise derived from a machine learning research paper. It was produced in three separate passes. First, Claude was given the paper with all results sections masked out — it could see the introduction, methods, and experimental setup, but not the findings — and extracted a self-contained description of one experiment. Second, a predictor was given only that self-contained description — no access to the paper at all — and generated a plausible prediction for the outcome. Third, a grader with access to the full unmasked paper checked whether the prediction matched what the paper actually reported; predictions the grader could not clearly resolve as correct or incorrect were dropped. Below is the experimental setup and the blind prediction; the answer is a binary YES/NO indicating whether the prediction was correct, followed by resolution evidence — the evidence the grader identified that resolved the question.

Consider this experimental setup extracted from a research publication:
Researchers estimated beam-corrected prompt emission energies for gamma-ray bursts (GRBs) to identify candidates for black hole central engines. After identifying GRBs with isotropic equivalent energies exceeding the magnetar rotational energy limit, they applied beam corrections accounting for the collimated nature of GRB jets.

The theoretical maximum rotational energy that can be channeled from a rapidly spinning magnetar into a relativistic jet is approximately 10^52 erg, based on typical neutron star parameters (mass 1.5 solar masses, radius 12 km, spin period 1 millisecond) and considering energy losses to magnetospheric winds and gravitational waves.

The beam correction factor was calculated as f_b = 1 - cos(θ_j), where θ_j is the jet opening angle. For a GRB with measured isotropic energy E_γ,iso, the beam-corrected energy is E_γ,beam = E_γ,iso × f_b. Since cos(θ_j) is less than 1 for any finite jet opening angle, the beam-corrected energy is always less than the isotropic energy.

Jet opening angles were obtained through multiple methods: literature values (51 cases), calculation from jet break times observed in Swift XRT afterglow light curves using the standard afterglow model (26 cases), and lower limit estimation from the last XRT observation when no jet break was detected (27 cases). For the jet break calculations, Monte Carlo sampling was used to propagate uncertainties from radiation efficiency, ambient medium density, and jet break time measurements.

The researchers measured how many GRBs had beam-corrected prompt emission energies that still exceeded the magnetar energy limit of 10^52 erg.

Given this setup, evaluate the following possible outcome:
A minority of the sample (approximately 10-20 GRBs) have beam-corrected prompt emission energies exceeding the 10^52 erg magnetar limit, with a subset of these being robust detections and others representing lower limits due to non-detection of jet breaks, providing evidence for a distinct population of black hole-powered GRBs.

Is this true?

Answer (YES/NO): NO